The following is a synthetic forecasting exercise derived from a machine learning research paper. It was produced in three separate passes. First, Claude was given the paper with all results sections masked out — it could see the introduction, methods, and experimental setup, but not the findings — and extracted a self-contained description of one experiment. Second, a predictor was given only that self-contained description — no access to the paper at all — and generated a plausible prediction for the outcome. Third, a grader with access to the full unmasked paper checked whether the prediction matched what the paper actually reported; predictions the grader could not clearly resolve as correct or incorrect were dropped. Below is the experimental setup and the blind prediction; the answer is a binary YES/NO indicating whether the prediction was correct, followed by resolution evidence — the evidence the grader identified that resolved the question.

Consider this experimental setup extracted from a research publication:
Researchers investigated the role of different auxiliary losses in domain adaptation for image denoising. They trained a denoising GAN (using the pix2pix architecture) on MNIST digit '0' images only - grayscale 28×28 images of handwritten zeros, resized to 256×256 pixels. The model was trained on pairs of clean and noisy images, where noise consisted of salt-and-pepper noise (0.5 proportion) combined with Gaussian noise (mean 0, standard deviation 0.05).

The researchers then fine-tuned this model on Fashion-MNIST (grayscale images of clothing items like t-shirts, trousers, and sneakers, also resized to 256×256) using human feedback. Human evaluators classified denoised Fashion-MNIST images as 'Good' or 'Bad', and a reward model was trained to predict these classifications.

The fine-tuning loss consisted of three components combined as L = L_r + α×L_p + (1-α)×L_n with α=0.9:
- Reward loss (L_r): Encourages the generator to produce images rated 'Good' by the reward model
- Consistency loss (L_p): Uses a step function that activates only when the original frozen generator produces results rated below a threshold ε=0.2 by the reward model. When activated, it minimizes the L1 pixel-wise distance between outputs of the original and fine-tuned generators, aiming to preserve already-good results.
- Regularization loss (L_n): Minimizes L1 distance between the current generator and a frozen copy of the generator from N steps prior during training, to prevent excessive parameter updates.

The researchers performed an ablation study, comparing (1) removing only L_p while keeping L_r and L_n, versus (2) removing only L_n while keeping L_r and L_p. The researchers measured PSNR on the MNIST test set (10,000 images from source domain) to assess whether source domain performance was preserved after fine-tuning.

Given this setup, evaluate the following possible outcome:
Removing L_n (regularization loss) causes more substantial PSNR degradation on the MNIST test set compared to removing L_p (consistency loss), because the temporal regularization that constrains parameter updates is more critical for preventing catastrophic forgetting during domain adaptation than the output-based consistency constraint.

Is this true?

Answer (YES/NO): NO